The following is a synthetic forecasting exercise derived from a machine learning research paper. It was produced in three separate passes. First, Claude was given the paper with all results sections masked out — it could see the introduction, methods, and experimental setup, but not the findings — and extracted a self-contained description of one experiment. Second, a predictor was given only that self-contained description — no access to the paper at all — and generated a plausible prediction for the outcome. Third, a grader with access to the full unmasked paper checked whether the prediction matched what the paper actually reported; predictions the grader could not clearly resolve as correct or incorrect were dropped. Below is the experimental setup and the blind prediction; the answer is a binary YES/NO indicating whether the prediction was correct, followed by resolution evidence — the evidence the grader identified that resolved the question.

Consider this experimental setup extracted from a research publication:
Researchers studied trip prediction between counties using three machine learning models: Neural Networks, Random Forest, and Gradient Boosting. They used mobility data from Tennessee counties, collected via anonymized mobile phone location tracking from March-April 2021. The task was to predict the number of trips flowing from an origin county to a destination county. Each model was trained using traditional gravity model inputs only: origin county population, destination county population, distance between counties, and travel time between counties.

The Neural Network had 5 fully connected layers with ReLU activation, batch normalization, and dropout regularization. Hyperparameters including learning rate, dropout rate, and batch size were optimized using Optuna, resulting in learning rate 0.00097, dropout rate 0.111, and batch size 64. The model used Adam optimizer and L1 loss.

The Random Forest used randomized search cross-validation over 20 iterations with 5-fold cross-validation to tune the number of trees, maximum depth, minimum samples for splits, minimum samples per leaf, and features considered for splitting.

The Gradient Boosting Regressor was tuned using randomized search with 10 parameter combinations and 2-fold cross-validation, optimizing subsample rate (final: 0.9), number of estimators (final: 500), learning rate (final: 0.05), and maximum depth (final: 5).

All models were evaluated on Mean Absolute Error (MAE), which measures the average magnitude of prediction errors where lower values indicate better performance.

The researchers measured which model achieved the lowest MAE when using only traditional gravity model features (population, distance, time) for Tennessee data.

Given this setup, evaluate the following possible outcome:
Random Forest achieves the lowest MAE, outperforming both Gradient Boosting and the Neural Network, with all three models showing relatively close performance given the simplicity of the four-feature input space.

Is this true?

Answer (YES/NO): NO